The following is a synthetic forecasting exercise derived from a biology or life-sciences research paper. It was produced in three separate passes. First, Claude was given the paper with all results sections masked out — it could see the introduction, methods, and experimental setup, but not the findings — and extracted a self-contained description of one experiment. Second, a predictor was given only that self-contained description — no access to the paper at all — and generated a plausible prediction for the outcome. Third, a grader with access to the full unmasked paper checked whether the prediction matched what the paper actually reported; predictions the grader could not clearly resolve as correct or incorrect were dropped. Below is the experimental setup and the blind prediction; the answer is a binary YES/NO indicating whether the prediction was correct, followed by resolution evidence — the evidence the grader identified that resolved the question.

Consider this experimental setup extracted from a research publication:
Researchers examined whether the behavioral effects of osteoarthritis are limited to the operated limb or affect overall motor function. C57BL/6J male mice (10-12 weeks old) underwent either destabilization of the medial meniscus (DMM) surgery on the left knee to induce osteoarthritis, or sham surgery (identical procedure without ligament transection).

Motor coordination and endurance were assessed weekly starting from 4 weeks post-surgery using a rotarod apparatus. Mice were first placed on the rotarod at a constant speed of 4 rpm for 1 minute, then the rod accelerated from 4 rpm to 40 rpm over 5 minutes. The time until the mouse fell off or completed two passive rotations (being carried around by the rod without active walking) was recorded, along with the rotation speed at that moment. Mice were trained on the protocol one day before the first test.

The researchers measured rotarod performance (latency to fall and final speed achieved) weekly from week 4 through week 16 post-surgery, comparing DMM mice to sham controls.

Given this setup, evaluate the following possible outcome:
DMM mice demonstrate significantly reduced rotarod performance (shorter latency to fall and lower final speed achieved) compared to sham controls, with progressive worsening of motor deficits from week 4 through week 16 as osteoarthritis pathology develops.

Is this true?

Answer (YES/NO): NO